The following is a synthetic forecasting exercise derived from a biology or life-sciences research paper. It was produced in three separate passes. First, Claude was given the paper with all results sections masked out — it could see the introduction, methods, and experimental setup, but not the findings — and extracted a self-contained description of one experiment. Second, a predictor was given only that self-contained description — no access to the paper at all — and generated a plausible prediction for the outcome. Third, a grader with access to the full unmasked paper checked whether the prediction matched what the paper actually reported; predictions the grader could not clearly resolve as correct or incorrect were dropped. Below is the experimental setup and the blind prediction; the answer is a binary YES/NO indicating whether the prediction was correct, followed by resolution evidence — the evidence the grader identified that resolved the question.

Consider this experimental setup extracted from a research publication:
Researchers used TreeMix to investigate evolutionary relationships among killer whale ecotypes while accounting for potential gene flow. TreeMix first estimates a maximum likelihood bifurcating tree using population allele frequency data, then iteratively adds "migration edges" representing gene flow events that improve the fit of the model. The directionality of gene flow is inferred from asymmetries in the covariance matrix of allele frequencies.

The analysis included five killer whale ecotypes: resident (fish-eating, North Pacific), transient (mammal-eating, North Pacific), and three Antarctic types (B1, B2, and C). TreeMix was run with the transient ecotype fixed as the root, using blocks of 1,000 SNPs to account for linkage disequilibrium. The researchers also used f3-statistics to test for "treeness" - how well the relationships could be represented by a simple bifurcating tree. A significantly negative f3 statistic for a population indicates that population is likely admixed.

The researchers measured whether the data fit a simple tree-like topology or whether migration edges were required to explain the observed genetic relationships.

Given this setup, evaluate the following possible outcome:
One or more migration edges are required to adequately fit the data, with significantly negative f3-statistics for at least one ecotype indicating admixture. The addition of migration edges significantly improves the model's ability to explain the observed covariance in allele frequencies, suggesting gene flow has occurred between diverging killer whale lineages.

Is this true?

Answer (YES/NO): YES